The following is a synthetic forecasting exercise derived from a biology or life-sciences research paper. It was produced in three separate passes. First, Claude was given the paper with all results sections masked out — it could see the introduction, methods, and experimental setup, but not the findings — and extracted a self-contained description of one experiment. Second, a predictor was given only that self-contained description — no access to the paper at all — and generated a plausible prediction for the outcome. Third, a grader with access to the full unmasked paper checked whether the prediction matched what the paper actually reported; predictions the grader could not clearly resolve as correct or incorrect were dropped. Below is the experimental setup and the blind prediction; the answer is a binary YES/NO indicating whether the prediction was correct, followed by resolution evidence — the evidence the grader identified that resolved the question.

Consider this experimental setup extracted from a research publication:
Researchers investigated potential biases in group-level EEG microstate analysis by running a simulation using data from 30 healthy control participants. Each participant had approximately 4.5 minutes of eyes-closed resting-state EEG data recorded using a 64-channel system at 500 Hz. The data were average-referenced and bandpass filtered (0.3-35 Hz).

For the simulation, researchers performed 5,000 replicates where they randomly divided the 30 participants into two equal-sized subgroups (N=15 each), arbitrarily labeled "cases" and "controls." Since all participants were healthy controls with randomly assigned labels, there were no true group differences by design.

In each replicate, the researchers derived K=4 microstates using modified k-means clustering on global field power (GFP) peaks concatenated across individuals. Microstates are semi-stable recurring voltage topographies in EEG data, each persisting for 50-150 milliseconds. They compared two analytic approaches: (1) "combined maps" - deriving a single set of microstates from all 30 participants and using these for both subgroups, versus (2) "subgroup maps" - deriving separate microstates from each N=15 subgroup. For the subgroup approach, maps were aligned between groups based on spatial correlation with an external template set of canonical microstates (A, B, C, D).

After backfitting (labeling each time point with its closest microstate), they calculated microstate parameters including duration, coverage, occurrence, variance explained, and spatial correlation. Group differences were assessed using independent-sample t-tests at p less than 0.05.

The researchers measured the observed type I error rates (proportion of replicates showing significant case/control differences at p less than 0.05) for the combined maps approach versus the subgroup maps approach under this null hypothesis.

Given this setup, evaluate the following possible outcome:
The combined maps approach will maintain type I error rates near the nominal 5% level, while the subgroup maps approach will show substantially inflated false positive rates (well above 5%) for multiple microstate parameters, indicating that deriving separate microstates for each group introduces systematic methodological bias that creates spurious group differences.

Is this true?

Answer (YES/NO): YES